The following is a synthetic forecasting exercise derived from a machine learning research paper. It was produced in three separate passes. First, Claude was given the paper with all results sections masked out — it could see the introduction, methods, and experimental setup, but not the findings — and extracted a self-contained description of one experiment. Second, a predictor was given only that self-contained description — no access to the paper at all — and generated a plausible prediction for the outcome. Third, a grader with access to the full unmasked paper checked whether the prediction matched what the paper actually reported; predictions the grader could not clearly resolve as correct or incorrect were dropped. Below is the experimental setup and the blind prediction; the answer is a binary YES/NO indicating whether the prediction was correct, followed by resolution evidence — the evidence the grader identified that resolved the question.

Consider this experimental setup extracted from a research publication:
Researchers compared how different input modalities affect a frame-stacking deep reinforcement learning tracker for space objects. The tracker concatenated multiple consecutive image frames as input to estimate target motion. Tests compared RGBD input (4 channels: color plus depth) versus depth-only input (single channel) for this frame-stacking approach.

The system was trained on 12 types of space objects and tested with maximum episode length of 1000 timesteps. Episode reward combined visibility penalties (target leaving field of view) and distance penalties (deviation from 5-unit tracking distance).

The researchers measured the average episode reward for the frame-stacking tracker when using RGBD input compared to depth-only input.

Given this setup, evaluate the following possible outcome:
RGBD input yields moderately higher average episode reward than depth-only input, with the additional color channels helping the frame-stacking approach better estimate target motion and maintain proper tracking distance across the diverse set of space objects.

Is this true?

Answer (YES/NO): NO